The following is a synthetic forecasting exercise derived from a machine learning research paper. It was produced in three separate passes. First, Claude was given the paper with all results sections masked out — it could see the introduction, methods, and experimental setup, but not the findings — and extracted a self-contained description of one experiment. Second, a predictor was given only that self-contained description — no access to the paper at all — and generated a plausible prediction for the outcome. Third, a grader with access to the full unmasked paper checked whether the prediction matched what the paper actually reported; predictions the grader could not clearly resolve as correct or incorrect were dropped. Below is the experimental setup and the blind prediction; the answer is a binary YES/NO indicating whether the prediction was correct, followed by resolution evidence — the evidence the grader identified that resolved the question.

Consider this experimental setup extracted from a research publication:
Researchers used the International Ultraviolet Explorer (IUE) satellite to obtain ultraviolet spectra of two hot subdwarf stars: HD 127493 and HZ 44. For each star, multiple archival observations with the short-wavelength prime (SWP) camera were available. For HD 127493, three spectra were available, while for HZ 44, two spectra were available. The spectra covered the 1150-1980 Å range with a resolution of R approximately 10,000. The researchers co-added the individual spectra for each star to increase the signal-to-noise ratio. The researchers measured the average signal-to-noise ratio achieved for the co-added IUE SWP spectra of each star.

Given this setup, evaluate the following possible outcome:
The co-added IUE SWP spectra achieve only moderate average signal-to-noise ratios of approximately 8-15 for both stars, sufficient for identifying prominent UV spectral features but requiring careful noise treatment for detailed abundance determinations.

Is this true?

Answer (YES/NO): YES